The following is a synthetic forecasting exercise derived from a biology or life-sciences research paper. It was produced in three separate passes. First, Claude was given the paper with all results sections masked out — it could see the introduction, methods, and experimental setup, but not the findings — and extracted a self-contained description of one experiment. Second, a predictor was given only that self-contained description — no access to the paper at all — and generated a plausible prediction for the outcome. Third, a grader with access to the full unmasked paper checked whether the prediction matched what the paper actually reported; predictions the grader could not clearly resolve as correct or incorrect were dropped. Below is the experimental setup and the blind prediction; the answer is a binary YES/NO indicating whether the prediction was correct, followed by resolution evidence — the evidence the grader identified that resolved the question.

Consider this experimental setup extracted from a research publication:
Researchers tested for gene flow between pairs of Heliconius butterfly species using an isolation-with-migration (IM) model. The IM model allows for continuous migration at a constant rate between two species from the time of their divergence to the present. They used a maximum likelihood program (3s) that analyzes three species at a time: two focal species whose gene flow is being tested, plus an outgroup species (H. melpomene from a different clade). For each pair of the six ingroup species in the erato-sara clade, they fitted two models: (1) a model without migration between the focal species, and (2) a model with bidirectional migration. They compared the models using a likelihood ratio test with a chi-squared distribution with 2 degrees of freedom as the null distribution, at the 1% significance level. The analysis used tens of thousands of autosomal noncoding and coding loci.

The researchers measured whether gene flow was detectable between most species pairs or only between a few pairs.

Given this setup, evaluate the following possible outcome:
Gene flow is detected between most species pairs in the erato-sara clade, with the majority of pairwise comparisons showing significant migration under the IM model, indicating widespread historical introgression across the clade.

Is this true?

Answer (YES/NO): YES